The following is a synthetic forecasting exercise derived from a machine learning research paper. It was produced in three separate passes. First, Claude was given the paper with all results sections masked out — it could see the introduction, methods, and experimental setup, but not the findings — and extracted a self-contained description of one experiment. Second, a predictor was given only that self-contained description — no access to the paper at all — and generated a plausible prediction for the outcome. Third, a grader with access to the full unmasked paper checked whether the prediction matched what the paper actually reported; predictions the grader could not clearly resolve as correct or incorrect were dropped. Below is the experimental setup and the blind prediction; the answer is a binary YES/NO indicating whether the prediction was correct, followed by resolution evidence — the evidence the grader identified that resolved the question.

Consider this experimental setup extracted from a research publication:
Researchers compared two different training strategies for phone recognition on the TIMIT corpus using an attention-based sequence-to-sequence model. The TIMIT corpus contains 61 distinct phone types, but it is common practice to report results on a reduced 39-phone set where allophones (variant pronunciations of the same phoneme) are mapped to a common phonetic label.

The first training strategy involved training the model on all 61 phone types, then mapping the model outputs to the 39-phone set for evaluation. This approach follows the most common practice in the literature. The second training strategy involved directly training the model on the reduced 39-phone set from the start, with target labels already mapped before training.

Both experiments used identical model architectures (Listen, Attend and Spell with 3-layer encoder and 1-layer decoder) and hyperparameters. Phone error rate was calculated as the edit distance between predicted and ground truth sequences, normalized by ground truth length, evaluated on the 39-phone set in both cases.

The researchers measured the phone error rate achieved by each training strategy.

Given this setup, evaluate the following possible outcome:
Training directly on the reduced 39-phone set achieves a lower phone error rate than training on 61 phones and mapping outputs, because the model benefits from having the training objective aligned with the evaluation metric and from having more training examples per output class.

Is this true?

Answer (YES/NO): NO